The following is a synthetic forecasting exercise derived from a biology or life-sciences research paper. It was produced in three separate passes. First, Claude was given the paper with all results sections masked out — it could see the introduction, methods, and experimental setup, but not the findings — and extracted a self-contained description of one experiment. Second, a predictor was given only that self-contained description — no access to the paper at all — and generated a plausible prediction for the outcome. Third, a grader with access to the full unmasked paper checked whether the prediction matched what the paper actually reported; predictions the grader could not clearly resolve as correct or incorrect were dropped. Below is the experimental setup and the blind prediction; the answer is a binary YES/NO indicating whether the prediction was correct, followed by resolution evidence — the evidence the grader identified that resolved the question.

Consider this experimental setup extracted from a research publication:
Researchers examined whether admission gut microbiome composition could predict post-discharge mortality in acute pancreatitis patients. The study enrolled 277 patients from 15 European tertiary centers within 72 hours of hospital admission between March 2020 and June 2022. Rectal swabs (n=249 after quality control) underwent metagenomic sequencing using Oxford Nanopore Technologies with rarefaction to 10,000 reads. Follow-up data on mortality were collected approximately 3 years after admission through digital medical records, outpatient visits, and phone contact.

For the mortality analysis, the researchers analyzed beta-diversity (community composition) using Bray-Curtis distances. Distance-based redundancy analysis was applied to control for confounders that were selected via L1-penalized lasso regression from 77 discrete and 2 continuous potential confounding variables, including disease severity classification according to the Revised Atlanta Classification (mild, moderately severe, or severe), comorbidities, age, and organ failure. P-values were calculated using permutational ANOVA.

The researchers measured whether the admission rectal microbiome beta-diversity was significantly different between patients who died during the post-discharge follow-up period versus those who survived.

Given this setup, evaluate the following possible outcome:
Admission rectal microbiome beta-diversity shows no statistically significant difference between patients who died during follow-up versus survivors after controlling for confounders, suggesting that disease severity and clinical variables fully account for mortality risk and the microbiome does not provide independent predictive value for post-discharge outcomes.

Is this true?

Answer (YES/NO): NO